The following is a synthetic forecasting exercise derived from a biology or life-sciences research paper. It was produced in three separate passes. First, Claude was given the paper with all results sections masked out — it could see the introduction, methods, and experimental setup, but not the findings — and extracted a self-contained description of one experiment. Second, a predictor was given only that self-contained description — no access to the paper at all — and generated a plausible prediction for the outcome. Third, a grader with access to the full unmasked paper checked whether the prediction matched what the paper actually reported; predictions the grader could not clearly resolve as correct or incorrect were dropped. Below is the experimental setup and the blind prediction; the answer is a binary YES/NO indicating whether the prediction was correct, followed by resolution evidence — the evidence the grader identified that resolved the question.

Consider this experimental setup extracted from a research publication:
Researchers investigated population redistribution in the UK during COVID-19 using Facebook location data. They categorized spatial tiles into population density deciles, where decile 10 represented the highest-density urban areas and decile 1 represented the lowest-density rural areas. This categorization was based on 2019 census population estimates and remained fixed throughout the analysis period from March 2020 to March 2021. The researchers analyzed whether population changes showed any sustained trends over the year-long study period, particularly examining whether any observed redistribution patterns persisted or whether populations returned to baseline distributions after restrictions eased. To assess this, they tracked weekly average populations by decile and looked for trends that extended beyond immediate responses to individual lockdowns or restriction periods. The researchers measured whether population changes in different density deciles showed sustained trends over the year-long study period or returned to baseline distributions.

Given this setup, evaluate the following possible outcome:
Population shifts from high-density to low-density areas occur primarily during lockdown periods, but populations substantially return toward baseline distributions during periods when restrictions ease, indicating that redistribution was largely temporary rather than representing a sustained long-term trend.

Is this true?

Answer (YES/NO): NO